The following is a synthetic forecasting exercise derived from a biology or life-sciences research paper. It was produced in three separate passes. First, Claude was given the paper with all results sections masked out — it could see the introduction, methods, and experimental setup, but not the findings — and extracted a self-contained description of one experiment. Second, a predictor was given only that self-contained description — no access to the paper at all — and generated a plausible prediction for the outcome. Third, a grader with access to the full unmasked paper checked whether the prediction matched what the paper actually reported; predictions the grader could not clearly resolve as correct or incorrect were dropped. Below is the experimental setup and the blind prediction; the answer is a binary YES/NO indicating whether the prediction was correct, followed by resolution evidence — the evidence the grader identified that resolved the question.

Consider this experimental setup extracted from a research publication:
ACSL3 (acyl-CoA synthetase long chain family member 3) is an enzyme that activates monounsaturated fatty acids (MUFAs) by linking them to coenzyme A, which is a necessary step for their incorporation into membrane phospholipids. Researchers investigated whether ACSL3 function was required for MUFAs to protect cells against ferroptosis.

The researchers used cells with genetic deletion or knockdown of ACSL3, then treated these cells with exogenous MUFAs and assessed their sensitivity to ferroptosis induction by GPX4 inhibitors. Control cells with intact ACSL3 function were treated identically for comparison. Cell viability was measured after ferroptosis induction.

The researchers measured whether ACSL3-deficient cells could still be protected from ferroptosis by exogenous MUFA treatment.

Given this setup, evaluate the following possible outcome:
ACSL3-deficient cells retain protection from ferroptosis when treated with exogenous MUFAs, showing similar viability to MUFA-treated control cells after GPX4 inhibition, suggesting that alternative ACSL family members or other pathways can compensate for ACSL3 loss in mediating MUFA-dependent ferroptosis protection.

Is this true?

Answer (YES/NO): NO